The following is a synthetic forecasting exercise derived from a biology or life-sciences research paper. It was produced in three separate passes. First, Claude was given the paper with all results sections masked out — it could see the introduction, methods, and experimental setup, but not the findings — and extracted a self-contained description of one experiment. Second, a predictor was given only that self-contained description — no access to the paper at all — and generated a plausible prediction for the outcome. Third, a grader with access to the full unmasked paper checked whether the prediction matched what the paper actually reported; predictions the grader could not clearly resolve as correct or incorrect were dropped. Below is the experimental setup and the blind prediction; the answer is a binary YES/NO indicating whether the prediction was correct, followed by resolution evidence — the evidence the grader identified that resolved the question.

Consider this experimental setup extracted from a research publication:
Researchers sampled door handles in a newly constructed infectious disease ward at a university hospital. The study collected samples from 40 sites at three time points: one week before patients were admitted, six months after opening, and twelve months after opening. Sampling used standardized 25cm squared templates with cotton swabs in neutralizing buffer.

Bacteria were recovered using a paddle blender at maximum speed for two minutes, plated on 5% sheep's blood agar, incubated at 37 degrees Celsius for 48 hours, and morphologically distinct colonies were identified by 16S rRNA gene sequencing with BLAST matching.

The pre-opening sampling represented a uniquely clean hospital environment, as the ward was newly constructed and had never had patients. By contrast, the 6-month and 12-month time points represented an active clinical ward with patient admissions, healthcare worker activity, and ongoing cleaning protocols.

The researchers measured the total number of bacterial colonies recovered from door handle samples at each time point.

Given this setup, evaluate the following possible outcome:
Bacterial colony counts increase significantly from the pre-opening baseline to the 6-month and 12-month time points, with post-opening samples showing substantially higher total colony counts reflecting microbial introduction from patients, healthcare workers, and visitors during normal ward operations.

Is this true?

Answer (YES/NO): YES